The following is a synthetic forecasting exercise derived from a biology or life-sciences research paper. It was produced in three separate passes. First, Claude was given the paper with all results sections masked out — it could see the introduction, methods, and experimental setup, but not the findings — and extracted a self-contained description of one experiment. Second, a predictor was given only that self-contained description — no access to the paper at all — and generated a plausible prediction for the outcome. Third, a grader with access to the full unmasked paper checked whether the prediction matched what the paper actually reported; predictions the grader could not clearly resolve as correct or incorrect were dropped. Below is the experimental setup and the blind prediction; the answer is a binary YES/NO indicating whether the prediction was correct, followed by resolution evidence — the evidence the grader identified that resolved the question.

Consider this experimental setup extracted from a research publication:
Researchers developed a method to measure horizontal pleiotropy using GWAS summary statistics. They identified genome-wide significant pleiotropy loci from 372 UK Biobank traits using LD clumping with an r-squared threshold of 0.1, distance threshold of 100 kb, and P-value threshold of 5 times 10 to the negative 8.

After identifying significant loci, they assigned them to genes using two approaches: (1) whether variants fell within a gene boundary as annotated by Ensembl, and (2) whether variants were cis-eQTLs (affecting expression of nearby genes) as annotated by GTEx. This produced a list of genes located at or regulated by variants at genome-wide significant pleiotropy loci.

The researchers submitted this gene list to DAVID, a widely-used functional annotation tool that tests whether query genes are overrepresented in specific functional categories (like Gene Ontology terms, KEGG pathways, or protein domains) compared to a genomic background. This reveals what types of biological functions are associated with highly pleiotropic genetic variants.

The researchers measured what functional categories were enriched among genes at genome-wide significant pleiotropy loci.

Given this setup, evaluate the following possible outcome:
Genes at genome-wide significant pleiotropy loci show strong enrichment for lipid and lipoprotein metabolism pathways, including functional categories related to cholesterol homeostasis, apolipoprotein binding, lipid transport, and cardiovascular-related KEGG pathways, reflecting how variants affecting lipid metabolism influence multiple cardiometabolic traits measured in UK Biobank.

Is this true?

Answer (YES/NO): NO